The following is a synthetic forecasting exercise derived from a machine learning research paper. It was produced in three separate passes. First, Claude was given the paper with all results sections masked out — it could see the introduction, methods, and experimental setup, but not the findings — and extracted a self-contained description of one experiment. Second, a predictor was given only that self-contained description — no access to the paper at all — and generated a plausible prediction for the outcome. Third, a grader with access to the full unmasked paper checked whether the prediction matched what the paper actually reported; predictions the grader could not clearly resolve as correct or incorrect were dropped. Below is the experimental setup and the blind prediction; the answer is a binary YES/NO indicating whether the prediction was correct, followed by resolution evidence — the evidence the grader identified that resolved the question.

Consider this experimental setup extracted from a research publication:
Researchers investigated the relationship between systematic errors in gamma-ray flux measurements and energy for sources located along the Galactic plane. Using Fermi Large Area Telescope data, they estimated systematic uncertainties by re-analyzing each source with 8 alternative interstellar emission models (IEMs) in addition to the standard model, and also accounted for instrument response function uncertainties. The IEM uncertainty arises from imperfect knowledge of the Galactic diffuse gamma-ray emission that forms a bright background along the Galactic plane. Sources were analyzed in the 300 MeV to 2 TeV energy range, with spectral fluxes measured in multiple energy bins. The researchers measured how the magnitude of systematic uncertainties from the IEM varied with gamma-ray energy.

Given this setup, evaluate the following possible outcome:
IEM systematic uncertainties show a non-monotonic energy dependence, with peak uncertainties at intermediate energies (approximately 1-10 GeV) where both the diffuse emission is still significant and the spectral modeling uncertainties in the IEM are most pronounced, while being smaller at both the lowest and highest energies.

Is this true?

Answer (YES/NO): NO